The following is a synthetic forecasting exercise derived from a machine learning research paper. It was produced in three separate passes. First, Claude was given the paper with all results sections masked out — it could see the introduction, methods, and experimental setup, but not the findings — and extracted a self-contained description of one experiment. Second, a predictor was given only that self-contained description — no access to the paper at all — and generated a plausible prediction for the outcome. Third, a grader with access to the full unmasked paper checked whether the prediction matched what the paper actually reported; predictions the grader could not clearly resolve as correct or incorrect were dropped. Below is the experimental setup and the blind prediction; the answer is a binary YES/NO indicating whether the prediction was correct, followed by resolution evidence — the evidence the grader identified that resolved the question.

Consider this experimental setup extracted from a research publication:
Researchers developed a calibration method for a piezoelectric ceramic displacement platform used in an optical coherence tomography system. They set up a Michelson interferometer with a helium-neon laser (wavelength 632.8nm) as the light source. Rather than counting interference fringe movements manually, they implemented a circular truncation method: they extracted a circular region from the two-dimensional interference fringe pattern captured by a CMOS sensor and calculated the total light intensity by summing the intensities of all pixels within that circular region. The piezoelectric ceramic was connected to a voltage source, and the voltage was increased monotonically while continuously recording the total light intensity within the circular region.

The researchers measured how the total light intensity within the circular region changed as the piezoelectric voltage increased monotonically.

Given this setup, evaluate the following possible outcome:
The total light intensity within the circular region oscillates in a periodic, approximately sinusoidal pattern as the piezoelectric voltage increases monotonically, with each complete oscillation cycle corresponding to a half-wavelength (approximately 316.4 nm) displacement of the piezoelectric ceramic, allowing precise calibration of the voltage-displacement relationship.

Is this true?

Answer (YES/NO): YES